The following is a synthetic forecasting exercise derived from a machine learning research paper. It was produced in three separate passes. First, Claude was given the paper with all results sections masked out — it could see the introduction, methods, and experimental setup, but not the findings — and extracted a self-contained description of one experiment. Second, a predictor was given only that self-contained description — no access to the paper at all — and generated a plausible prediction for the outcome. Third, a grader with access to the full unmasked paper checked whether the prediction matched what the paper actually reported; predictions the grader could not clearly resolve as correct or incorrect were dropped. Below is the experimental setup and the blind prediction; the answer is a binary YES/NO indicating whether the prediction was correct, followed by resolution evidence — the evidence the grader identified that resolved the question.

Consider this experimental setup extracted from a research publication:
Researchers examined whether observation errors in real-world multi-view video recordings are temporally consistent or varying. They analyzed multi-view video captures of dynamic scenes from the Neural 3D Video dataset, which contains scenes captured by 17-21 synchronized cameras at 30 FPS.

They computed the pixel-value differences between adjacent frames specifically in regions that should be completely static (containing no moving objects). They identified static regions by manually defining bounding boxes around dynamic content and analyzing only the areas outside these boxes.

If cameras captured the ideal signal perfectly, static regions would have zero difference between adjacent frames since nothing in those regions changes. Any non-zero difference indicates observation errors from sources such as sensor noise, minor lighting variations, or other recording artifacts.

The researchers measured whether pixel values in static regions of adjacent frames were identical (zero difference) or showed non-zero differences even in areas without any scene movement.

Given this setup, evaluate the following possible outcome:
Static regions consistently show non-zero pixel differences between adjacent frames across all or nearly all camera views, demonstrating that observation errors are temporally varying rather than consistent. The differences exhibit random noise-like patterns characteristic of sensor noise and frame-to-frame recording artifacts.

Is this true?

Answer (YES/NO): YES